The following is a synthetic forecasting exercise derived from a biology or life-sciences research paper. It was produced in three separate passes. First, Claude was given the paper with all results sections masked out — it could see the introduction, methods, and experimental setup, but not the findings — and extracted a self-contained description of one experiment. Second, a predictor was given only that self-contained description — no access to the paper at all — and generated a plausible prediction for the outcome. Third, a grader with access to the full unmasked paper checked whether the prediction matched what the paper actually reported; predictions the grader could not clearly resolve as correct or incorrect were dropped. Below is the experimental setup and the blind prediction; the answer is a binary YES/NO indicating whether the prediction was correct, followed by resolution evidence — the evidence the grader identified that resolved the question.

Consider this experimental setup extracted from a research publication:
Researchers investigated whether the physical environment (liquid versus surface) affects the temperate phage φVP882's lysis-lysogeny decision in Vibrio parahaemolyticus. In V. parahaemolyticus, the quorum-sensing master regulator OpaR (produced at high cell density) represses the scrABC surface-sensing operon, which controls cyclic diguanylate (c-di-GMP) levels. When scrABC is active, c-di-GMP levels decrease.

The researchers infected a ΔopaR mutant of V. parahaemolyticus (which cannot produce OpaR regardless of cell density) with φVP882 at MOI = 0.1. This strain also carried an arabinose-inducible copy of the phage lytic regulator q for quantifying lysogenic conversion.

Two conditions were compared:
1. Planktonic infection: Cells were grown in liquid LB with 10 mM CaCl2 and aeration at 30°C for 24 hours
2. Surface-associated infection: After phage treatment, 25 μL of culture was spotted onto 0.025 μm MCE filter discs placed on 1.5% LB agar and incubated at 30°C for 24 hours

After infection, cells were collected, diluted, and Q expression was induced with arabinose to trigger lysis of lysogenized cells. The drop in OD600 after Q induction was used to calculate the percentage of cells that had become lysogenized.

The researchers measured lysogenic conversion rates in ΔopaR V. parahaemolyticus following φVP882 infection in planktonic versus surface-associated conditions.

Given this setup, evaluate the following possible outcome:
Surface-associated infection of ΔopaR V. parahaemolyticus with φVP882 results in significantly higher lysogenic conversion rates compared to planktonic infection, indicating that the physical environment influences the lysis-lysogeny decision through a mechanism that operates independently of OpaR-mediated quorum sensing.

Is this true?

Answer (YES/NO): YES